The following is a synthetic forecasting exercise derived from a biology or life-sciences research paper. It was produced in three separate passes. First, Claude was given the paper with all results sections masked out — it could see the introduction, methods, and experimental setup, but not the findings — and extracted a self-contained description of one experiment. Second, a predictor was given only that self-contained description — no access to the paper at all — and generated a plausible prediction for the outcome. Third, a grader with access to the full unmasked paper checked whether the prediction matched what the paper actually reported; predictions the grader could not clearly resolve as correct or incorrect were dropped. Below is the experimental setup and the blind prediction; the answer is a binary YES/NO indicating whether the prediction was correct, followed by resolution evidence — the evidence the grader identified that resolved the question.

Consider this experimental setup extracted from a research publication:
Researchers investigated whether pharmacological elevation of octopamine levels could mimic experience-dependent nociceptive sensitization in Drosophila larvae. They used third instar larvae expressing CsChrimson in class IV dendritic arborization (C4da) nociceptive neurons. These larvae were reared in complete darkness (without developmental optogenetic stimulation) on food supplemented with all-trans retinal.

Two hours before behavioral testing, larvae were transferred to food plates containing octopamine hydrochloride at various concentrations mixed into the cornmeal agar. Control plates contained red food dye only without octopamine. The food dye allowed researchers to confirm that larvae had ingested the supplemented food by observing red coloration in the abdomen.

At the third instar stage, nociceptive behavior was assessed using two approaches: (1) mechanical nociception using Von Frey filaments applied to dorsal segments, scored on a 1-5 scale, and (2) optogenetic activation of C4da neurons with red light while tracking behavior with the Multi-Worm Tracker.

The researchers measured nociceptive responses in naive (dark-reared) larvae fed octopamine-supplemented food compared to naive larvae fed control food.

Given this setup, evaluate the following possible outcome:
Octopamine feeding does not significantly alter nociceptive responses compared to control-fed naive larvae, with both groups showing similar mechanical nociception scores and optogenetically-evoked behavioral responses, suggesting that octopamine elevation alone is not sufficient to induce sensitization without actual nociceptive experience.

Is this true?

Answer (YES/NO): NO